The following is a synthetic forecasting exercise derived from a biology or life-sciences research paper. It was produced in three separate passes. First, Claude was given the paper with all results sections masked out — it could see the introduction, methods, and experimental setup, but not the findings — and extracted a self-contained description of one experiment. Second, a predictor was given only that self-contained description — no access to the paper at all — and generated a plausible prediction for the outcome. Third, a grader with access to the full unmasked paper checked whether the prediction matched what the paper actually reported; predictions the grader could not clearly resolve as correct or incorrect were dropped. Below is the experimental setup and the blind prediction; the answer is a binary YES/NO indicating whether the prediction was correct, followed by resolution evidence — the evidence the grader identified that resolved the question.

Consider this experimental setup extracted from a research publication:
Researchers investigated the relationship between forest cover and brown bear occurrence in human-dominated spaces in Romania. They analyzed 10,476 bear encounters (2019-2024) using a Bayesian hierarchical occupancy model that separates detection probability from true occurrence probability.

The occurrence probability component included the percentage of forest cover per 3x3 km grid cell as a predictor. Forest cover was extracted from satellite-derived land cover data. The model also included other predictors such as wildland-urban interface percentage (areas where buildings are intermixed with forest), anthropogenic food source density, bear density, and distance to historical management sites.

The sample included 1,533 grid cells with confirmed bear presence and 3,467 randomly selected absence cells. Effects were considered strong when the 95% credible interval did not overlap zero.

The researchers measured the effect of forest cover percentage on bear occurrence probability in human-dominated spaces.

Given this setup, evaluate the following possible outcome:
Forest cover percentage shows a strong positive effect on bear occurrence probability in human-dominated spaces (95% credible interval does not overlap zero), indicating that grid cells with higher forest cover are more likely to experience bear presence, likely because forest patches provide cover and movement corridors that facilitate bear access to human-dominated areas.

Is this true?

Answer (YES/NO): NO